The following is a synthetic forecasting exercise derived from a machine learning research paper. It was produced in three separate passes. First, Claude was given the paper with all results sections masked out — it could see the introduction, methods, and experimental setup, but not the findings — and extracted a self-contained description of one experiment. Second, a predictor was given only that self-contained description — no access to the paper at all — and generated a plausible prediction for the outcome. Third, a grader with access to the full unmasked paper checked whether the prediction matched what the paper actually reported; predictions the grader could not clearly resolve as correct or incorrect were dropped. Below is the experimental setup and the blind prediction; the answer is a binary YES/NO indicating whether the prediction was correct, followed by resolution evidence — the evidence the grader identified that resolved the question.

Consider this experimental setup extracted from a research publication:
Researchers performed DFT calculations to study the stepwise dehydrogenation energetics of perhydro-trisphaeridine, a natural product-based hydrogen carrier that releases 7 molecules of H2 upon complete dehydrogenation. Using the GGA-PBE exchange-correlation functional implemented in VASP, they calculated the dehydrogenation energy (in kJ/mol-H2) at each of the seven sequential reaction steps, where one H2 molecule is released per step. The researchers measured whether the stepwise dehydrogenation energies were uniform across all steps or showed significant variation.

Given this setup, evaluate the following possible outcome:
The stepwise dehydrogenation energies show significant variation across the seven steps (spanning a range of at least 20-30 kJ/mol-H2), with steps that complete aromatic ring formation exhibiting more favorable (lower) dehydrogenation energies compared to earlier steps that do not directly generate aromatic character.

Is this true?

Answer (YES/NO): YES